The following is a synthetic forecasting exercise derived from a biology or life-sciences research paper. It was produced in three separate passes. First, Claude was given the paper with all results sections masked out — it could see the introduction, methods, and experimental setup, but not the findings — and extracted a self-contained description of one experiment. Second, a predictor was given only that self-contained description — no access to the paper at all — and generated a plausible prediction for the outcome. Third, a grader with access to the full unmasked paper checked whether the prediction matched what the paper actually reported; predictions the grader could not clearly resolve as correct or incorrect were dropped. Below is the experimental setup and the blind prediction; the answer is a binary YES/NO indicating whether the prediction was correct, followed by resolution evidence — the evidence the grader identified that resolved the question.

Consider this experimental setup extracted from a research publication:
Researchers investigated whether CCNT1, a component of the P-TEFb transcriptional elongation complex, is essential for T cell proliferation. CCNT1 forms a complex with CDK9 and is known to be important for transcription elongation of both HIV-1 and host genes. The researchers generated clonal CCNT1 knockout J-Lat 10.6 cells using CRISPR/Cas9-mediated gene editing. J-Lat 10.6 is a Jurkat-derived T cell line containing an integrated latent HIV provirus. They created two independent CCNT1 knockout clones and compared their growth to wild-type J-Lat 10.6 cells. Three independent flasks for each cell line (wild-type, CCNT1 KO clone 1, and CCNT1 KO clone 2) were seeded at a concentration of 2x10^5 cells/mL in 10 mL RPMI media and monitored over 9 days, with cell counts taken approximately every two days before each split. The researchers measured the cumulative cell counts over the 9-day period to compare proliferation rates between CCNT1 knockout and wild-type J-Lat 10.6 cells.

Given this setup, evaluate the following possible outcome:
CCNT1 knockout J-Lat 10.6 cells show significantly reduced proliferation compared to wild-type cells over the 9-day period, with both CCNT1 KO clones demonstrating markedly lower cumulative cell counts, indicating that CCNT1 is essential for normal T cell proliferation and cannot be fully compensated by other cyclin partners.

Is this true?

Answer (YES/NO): NO